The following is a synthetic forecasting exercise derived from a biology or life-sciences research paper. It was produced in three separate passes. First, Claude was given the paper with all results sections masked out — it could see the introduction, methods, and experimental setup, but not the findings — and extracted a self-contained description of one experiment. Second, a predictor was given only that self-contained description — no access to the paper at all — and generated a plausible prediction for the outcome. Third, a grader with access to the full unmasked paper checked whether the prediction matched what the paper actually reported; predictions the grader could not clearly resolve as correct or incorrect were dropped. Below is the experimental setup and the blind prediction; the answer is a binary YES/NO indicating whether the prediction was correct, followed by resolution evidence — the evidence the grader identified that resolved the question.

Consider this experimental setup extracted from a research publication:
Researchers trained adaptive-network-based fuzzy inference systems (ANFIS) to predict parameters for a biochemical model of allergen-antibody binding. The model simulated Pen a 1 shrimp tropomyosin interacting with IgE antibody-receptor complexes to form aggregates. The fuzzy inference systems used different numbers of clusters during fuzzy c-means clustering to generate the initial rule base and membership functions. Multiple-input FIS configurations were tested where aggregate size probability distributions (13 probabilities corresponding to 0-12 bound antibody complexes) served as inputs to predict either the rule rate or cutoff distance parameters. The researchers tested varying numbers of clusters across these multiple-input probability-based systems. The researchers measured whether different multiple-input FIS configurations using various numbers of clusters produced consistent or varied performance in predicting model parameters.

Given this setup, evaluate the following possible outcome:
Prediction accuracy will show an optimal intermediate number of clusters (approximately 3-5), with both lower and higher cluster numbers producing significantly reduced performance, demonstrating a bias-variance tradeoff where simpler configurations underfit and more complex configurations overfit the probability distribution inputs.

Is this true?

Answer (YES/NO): NO